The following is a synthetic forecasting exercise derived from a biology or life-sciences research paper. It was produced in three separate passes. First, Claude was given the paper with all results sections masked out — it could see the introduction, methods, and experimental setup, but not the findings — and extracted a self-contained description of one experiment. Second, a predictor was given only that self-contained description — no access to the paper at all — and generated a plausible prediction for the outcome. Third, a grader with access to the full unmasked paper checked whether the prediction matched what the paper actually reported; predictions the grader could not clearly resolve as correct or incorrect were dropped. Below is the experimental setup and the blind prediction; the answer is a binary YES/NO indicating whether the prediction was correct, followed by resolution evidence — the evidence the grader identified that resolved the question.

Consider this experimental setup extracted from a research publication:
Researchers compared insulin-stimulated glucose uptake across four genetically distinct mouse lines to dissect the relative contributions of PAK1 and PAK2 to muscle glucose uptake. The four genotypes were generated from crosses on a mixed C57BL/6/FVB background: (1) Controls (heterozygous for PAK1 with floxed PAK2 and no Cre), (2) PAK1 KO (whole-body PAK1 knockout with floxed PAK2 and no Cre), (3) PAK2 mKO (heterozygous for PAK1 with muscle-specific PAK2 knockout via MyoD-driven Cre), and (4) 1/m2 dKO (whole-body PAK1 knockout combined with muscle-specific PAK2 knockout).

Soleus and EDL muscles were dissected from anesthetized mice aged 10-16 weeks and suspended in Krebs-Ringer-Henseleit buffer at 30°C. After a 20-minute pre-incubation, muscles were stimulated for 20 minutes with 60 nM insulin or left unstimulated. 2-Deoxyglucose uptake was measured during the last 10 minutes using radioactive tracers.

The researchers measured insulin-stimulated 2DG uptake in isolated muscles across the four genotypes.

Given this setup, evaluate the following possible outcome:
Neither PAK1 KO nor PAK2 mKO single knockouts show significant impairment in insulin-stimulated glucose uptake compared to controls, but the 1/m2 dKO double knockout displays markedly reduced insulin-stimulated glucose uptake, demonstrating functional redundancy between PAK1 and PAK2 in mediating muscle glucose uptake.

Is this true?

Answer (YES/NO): NO